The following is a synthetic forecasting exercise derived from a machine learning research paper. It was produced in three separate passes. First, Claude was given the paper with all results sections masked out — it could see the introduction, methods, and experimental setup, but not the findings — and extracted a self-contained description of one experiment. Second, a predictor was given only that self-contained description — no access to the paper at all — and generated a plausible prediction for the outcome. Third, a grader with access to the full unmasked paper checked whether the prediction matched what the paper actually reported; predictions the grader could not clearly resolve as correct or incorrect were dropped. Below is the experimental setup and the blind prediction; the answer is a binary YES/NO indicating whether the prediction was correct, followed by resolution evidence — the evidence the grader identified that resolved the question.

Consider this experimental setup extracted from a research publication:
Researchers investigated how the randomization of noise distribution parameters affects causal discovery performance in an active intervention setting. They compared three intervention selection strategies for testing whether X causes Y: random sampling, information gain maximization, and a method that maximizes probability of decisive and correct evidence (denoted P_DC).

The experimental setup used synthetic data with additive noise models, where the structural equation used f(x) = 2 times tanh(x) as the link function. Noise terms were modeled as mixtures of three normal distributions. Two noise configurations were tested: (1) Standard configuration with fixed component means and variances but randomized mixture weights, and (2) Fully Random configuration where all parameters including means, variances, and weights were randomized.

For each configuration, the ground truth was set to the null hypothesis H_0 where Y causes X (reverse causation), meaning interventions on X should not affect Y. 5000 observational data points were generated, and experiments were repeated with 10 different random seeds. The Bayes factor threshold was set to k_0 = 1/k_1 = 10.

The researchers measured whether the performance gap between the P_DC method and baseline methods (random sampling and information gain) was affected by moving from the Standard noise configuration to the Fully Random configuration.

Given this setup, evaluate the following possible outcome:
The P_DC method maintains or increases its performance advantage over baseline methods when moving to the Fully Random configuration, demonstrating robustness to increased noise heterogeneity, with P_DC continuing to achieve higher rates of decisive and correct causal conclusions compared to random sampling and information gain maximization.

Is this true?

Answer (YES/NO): NO